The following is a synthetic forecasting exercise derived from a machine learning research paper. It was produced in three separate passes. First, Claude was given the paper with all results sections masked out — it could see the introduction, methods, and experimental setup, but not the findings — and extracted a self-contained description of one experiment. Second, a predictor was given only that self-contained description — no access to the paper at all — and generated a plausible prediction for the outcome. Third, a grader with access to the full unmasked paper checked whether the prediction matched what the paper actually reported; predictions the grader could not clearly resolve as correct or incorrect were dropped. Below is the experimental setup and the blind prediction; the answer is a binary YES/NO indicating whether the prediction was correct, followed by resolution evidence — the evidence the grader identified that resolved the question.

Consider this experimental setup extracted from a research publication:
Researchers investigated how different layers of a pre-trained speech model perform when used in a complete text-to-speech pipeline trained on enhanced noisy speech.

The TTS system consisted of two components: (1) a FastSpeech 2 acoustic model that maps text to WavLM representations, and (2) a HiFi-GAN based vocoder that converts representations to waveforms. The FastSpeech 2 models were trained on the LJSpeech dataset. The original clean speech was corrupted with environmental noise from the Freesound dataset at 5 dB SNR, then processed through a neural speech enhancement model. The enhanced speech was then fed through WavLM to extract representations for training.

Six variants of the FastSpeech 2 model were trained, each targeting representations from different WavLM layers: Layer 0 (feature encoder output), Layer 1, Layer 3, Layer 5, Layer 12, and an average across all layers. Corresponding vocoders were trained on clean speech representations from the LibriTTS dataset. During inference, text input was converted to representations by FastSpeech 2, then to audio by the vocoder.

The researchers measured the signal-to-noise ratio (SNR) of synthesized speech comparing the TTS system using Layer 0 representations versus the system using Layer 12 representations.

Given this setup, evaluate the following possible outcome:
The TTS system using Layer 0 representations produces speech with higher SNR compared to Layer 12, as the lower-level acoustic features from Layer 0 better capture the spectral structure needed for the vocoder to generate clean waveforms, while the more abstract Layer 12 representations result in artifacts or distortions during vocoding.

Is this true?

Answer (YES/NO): NO